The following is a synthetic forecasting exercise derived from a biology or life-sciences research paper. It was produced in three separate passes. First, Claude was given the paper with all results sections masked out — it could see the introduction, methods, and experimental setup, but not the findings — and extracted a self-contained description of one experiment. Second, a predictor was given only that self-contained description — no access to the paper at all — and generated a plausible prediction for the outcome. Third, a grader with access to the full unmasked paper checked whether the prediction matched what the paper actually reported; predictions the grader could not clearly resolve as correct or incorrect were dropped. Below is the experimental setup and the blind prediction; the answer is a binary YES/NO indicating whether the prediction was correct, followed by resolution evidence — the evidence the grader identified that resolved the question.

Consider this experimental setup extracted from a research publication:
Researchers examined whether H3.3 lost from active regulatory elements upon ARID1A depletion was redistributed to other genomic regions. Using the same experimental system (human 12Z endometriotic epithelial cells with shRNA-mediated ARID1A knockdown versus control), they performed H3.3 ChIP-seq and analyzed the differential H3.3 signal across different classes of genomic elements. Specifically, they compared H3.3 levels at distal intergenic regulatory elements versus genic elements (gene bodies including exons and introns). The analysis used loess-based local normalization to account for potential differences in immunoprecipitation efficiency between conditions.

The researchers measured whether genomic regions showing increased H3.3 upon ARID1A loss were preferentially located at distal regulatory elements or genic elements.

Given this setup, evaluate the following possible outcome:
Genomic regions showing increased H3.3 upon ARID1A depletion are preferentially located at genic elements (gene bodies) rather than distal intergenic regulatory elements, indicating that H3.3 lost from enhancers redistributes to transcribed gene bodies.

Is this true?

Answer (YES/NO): YES